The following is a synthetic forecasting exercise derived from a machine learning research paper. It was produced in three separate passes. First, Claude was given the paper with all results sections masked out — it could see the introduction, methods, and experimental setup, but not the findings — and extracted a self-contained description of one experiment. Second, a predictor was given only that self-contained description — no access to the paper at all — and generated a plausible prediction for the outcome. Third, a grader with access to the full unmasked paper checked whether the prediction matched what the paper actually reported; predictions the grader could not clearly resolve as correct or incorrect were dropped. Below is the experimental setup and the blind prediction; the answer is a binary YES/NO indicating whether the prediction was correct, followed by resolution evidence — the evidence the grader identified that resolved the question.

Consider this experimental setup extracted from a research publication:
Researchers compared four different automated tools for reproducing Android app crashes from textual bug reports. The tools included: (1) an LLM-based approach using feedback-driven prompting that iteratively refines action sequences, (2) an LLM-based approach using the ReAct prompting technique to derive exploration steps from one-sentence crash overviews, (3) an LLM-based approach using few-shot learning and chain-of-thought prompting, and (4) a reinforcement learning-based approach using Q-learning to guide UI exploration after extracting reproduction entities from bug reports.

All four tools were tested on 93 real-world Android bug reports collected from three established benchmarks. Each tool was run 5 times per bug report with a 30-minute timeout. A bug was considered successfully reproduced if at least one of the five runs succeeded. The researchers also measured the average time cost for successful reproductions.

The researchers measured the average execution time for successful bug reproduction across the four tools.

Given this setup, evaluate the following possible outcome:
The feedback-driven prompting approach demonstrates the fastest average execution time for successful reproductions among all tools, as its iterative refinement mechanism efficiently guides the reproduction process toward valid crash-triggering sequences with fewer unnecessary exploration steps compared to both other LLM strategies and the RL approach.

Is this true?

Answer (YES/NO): NO